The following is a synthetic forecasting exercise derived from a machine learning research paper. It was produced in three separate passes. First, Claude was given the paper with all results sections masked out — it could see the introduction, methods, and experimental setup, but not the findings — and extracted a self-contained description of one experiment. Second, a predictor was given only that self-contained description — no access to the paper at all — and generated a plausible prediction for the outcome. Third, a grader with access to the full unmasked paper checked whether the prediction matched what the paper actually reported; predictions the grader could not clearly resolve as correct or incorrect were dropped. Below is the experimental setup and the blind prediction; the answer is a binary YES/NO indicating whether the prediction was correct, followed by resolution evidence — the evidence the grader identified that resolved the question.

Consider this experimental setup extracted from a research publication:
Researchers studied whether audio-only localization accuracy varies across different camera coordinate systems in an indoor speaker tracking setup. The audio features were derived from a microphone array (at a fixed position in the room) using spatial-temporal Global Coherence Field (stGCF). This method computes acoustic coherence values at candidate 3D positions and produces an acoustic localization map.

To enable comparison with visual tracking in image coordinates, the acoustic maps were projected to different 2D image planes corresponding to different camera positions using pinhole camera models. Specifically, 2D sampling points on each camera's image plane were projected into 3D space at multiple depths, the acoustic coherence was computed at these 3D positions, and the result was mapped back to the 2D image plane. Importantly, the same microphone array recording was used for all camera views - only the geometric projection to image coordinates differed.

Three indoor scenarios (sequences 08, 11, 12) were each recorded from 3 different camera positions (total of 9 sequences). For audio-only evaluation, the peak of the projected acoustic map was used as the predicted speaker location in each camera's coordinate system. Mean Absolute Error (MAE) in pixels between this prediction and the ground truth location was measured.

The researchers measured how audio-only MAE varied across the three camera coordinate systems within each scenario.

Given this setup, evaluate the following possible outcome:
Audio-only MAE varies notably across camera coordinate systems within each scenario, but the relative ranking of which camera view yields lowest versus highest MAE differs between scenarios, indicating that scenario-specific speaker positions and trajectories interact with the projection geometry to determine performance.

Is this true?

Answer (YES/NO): NO